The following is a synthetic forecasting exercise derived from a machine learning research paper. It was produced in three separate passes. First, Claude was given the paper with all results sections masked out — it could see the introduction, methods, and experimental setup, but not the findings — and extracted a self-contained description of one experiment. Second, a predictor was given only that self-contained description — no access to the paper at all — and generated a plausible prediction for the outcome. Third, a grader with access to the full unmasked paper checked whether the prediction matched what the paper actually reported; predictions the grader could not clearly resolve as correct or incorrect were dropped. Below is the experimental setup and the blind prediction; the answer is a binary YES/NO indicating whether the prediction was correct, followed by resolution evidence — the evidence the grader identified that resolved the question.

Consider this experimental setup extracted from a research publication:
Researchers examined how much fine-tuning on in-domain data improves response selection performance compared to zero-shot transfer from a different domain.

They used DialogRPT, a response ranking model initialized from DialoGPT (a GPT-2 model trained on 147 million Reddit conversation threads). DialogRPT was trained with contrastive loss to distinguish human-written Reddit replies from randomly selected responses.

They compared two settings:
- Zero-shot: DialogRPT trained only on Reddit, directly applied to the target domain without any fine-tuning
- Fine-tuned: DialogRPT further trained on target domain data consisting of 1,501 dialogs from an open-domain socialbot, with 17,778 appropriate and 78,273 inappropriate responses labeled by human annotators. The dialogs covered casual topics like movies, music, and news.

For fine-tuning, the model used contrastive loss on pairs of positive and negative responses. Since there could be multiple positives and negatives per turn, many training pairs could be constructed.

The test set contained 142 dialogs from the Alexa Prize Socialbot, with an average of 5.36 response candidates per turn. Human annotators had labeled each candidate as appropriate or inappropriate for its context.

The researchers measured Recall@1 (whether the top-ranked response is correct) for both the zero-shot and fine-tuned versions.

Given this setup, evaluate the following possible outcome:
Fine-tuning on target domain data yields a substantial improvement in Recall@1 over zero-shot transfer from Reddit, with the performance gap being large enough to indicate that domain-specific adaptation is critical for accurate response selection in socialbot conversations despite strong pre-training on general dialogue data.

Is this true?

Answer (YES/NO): YES